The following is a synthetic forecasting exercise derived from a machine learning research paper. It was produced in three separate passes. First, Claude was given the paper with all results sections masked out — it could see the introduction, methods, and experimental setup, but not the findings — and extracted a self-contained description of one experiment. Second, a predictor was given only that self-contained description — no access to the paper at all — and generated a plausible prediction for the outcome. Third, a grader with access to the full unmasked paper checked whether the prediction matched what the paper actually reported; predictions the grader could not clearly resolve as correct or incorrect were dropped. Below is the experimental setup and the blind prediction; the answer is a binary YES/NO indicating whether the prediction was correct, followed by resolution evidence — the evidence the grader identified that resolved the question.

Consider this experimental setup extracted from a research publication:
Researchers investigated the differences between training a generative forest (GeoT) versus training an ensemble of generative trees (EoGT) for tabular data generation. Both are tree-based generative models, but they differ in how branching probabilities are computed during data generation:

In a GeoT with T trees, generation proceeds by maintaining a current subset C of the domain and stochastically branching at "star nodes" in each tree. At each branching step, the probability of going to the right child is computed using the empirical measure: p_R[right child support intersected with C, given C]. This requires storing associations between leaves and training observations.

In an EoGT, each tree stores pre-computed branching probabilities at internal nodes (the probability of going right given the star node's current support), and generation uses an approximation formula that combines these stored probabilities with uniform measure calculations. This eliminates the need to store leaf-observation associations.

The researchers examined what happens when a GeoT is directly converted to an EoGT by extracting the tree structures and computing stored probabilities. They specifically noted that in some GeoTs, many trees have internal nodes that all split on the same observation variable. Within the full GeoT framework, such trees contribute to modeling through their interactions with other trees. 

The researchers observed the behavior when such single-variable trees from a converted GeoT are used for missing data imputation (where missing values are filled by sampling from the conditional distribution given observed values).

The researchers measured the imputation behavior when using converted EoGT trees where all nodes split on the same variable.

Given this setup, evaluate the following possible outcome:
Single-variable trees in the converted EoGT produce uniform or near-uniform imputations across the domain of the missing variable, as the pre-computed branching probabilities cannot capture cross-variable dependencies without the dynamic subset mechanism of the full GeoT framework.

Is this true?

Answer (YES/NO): NO